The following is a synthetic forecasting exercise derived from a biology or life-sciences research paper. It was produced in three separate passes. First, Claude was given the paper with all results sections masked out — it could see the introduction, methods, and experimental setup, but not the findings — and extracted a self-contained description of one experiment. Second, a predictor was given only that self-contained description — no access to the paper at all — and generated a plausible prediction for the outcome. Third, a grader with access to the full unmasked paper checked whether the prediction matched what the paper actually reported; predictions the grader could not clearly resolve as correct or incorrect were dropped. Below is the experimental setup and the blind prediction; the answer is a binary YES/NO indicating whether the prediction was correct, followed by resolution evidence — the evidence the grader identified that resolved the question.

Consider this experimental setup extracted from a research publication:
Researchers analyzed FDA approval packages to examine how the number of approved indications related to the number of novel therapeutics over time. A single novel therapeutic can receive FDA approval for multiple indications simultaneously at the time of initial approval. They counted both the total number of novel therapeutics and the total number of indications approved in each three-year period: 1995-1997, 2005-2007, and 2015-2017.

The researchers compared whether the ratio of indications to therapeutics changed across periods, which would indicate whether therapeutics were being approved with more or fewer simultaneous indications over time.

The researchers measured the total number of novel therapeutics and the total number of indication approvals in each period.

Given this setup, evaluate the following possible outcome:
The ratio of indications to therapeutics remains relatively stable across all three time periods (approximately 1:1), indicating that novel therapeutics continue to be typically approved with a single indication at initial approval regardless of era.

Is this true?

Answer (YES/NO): NO